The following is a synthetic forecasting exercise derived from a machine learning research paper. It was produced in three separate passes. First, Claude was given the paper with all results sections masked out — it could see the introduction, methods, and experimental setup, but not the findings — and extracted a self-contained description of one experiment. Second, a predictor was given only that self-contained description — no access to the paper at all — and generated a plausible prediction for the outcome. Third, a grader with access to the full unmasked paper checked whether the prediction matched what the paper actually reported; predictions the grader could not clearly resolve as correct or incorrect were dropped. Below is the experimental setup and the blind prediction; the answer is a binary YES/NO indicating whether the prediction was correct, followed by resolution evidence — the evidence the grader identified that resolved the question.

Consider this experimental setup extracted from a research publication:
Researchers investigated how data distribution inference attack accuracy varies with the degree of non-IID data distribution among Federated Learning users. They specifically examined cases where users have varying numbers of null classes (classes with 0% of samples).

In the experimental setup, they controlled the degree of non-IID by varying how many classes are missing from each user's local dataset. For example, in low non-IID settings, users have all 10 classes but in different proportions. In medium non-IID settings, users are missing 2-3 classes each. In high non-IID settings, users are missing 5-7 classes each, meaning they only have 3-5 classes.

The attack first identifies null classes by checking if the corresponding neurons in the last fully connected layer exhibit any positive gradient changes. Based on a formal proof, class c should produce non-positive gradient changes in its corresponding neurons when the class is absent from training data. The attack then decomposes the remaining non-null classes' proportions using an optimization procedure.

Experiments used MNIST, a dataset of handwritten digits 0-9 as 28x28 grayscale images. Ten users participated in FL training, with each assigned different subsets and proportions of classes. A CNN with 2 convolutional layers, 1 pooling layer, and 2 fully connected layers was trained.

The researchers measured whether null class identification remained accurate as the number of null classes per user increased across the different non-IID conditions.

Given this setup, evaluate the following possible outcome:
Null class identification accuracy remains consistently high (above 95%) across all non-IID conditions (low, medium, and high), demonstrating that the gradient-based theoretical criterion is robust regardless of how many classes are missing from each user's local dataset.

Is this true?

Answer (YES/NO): YES